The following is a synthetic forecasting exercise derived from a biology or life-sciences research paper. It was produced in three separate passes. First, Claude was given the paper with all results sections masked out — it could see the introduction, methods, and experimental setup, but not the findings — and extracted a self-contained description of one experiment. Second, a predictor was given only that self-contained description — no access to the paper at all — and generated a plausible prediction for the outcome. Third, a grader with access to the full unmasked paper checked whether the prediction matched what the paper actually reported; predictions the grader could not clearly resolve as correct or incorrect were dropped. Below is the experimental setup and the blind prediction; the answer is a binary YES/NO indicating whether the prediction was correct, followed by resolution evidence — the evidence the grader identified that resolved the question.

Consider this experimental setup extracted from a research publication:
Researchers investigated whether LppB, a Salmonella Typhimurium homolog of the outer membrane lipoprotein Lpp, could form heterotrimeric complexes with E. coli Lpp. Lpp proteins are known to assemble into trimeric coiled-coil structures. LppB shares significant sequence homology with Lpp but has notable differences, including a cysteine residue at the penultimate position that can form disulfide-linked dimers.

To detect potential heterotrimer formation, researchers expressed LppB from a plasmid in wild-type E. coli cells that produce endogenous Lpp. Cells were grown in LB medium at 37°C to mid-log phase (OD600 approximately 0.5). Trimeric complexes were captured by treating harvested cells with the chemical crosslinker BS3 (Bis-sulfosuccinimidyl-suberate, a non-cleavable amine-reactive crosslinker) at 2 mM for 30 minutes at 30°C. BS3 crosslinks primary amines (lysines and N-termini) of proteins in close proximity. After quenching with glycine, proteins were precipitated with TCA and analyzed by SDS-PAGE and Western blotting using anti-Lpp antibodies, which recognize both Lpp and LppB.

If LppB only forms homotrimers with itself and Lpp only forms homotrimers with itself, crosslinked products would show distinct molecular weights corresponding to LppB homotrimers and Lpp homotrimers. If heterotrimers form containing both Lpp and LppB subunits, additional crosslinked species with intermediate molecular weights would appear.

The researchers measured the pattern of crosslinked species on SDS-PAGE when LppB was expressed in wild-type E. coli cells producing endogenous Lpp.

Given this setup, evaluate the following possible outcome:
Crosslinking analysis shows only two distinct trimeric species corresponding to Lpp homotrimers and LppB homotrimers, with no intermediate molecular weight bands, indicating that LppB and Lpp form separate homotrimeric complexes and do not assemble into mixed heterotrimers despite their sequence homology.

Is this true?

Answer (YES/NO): NO